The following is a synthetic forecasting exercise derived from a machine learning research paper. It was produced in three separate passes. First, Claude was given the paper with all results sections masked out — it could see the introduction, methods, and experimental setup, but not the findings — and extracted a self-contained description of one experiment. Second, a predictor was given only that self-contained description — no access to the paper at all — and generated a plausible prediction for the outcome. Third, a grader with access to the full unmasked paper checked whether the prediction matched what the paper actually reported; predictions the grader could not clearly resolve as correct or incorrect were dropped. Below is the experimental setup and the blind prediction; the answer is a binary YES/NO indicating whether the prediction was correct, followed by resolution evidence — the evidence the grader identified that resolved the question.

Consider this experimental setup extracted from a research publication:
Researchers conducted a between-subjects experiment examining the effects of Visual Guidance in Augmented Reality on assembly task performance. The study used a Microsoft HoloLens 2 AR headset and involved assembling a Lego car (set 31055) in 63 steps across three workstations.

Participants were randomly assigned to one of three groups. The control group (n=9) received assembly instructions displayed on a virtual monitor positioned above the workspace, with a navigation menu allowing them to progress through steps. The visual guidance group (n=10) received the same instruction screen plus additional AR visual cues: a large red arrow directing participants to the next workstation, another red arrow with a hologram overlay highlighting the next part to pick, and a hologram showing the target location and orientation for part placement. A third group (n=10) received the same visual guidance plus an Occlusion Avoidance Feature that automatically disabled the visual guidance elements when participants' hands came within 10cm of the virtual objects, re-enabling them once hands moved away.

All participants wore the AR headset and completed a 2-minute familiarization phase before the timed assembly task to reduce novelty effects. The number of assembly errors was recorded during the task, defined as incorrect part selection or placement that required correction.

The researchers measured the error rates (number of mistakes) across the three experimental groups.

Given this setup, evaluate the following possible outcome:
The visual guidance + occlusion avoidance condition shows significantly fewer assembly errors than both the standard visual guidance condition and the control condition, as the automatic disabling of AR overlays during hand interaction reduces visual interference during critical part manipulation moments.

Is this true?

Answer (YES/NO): NO